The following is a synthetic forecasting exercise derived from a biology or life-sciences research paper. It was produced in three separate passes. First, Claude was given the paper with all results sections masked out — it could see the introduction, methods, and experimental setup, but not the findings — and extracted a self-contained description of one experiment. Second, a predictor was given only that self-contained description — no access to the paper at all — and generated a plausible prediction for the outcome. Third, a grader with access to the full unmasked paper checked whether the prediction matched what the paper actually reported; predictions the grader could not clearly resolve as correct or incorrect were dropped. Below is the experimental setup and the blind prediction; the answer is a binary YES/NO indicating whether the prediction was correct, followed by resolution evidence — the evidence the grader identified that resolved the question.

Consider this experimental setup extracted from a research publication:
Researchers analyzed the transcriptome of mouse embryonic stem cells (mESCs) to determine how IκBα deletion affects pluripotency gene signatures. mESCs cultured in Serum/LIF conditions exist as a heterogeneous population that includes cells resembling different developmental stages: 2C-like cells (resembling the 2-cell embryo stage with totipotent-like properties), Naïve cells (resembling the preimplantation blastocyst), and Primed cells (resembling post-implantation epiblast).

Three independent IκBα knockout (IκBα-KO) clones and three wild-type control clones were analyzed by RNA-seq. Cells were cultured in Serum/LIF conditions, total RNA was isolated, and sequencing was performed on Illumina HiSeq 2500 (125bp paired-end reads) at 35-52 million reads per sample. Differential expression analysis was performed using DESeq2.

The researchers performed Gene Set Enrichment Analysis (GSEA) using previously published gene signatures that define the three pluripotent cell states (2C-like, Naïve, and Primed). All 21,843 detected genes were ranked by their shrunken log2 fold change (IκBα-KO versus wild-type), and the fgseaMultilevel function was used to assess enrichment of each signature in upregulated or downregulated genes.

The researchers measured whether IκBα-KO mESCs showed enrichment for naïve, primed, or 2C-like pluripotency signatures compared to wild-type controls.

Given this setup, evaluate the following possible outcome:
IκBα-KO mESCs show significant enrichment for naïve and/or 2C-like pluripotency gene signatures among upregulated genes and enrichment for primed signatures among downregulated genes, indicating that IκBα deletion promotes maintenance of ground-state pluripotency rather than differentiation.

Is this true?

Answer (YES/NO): NO